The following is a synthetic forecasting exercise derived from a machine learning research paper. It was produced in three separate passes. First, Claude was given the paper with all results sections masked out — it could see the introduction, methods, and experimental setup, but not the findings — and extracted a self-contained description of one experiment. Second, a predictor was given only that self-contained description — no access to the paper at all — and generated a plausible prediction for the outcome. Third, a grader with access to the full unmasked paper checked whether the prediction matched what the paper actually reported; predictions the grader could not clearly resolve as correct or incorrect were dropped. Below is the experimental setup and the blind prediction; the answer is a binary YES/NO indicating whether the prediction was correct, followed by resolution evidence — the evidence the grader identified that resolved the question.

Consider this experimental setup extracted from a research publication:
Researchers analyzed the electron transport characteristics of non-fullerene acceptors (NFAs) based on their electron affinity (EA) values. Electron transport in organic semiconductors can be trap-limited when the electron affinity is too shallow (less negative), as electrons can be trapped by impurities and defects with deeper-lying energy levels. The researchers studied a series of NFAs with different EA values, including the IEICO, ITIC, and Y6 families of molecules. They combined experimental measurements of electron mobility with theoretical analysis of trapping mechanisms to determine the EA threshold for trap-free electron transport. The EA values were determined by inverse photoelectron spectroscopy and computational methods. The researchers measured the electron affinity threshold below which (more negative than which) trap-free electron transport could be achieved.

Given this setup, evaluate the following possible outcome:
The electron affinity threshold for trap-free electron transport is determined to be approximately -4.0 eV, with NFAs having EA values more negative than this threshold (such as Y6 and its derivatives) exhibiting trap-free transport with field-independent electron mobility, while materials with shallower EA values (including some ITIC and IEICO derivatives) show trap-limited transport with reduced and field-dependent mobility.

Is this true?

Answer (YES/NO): NO